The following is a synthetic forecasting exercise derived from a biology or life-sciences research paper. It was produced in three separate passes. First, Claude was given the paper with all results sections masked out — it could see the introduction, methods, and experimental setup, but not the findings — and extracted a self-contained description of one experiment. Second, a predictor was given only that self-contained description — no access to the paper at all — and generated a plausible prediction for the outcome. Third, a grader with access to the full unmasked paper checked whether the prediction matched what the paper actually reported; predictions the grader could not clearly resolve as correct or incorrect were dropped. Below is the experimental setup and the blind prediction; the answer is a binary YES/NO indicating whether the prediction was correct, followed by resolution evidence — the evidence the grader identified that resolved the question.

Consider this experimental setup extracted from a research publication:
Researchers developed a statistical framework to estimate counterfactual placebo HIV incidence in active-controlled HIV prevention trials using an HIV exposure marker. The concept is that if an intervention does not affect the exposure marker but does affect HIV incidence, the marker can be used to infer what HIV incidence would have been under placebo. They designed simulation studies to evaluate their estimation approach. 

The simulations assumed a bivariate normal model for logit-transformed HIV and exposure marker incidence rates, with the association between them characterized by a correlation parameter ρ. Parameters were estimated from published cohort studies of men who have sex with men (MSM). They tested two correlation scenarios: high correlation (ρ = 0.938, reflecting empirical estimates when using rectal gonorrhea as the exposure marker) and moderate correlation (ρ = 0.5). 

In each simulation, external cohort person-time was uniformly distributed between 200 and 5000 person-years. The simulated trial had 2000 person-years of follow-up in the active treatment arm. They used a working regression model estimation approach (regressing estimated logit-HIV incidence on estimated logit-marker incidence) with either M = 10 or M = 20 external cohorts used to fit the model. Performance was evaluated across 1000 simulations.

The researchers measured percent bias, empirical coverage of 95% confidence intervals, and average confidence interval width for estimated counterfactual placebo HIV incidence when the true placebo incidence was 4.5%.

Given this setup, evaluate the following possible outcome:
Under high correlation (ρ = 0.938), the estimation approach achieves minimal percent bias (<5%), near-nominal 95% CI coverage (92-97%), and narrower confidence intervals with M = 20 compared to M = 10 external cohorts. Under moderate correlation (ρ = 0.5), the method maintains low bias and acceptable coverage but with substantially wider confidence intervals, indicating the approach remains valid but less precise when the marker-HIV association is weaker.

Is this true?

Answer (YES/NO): YES